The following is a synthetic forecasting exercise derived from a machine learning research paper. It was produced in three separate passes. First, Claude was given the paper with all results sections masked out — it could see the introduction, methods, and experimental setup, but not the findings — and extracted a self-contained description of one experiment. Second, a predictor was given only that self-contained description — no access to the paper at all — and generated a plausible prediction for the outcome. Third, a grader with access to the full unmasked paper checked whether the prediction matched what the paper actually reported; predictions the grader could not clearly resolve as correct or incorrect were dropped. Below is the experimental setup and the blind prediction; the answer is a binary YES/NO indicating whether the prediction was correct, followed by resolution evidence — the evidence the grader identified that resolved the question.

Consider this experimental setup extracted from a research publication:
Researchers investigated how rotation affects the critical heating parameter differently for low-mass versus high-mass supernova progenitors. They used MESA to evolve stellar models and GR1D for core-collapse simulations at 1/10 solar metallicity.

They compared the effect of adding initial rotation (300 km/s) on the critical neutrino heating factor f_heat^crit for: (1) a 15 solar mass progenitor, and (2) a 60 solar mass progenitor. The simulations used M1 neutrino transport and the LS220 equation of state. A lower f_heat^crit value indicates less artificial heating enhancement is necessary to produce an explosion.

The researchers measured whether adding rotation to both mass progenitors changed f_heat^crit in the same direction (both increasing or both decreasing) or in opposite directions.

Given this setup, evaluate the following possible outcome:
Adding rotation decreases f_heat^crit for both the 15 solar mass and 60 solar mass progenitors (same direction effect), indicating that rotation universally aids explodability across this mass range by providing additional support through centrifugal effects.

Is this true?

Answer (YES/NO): NO